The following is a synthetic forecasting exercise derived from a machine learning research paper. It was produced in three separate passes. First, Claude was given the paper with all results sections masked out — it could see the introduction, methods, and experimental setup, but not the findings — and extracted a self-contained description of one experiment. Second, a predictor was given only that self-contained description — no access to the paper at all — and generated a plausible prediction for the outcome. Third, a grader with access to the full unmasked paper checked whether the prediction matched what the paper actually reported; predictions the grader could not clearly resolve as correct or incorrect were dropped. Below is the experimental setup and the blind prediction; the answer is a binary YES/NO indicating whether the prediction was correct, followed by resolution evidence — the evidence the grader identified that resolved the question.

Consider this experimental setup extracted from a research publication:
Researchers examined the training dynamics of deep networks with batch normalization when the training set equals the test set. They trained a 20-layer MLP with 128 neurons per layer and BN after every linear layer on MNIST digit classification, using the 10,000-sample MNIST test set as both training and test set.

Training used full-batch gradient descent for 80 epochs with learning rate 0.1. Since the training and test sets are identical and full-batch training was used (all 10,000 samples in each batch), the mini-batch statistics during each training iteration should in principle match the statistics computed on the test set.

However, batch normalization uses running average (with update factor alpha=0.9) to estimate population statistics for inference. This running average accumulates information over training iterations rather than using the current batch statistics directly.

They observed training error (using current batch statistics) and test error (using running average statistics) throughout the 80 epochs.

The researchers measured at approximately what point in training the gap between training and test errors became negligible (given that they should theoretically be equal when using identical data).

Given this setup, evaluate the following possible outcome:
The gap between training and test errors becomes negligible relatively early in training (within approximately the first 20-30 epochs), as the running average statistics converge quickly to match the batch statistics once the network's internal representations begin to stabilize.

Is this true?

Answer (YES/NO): NO